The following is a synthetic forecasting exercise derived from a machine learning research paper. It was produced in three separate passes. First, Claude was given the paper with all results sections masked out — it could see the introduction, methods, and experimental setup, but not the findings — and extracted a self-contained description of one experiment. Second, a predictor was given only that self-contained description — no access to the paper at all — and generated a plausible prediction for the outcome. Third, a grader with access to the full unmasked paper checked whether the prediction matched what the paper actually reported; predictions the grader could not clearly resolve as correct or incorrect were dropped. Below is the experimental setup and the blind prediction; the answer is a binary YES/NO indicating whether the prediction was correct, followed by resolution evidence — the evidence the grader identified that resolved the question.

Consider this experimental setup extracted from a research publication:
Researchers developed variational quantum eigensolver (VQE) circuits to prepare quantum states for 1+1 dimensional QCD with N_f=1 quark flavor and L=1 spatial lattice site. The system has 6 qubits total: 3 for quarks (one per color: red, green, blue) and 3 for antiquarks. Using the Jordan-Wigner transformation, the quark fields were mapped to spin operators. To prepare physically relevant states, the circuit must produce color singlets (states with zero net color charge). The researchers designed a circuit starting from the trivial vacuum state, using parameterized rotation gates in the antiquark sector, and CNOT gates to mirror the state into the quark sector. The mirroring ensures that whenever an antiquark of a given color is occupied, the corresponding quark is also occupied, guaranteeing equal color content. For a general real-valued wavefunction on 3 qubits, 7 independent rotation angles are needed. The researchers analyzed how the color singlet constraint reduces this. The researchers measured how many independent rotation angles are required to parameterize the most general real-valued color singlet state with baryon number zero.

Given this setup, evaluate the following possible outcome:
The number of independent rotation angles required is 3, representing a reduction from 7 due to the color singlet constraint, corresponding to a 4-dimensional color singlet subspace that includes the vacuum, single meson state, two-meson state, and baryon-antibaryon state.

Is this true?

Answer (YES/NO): YES